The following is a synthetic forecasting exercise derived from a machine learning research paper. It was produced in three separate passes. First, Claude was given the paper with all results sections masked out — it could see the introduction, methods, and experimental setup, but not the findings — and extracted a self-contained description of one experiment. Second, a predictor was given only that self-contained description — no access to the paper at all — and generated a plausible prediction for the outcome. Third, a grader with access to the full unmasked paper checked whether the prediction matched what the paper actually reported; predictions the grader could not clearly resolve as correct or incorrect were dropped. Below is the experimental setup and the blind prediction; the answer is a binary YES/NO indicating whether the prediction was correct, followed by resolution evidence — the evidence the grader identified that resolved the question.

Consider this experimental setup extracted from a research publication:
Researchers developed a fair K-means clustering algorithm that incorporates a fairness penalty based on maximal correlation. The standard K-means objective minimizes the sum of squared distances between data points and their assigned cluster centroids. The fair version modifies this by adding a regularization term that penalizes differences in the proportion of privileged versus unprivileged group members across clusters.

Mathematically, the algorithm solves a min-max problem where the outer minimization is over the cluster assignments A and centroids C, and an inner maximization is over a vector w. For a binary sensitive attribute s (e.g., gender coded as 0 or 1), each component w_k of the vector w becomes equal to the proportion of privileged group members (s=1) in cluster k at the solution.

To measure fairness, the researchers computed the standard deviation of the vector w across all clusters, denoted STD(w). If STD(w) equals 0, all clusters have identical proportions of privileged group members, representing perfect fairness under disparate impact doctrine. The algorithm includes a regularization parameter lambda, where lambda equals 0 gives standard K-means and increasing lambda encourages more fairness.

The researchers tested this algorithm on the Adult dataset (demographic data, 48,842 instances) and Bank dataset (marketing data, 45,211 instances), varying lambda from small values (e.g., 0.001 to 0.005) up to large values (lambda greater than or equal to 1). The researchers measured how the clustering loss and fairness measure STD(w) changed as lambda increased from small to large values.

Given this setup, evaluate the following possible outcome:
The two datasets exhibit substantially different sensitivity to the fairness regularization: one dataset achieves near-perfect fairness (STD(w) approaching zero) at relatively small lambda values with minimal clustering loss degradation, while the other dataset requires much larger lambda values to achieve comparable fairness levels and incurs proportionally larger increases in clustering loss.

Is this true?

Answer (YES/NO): NO